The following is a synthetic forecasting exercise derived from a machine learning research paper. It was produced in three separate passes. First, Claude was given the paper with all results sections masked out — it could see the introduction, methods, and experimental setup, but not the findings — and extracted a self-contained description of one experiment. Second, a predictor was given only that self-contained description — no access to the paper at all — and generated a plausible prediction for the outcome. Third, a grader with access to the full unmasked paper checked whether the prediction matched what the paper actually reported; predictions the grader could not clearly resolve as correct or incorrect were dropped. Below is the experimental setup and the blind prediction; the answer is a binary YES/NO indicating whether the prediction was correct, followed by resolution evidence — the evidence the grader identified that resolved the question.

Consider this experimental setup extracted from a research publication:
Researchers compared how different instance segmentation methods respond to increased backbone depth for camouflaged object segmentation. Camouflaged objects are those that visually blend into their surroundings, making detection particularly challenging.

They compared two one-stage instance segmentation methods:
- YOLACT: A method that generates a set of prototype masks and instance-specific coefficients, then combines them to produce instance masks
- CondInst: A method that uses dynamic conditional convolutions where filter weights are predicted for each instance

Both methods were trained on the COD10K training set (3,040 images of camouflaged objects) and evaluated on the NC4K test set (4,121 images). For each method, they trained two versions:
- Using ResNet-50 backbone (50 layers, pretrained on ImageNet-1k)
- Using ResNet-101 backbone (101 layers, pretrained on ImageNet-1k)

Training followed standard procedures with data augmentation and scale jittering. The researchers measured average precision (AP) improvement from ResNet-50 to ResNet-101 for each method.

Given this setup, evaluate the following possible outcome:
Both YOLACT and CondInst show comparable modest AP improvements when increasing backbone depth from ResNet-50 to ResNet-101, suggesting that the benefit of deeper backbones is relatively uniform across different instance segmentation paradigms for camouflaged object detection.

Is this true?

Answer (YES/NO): NO